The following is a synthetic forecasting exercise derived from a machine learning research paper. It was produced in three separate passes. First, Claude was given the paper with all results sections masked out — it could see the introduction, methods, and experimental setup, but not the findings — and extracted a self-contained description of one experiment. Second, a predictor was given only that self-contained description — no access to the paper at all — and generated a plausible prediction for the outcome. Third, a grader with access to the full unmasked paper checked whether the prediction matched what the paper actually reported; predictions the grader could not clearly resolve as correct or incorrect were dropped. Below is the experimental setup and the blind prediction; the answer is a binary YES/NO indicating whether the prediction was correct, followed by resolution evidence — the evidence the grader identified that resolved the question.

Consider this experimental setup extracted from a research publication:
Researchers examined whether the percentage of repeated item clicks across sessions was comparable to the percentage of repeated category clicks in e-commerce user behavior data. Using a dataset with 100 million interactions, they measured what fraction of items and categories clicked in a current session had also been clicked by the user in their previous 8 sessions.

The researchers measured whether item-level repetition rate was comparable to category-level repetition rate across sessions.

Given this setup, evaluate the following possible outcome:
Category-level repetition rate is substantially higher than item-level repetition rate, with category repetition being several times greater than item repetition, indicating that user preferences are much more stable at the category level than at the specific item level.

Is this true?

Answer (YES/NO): YES